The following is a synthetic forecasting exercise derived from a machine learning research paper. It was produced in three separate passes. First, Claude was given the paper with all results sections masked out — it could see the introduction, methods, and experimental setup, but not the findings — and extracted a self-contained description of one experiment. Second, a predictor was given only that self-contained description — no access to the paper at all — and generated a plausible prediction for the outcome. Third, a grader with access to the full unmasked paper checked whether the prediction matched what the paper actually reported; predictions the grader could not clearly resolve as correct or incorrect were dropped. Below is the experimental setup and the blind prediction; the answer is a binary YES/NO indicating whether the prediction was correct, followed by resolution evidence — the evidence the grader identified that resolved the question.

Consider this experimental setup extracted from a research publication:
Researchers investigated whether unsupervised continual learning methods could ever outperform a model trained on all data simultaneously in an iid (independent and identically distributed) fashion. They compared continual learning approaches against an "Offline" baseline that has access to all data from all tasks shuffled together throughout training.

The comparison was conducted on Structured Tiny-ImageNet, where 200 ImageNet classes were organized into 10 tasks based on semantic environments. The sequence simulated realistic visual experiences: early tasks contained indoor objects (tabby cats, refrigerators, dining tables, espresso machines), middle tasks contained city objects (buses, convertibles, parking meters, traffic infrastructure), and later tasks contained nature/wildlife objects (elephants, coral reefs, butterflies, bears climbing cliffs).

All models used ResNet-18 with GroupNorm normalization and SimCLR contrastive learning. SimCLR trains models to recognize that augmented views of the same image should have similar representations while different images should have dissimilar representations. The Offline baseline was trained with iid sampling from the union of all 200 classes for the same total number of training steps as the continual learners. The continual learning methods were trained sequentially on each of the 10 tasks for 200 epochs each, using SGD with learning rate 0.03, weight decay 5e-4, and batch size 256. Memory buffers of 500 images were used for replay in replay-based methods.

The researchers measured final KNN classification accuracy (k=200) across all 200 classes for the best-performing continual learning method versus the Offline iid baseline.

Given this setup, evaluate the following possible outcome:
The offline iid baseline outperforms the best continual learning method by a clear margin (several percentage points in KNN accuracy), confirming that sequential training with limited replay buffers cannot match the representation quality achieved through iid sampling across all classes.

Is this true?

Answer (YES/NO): NO